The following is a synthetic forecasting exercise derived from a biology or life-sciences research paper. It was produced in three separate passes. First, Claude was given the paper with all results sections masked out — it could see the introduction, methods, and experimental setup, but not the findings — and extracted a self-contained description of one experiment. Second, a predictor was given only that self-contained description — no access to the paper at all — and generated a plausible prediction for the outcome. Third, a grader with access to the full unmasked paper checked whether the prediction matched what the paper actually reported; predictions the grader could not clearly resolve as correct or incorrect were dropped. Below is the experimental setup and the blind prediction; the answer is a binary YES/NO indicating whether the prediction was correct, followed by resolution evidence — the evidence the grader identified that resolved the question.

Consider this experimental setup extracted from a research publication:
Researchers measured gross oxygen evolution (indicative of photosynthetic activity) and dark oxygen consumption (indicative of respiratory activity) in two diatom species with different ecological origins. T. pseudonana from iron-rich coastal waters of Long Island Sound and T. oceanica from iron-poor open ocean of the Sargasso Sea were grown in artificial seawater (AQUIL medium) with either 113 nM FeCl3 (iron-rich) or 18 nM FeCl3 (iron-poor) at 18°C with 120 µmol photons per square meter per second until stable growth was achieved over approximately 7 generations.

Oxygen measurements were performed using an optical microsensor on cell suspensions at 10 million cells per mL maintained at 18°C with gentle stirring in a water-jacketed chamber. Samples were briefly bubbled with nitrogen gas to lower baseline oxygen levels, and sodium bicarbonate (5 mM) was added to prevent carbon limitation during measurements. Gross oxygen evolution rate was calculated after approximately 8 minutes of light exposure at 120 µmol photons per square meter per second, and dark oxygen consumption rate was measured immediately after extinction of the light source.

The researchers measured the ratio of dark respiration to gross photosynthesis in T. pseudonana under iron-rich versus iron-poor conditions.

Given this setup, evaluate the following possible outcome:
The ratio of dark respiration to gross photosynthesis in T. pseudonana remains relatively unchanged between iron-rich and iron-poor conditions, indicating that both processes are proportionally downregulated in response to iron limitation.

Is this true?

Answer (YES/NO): NO